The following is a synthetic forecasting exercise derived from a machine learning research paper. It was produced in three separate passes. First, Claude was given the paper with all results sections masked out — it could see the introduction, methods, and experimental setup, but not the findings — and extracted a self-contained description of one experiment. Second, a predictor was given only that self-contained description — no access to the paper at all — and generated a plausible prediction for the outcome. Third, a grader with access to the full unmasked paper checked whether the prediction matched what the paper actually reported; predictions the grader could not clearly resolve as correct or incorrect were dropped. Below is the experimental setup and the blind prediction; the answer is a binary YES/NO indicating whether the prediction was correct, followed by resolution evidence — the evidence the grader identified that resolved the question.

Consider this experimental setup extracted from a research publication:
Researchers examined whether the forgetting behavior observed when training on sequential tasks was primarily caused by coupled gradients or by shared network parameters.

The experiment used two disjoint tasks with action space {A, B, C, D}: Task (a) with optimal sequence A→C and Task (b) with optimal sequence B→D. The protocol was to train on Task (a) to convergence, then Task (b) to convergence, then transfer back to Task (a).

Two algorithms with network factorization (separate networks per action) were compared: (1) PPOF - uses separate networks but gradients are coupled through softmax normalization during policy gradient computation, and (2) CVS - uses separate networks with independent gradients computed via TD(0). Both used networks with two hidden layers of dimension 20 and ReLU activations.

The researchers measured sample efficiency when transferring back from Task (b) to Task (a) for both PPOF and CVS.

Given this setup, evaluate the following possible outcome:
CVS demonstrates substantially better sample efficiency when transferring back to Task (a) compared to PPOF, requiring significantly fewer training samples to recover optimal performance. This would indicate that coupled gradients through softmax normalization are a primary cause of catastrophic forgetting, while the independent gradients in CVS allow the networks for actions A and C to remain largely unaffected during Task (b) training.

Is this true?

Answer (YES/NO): NO